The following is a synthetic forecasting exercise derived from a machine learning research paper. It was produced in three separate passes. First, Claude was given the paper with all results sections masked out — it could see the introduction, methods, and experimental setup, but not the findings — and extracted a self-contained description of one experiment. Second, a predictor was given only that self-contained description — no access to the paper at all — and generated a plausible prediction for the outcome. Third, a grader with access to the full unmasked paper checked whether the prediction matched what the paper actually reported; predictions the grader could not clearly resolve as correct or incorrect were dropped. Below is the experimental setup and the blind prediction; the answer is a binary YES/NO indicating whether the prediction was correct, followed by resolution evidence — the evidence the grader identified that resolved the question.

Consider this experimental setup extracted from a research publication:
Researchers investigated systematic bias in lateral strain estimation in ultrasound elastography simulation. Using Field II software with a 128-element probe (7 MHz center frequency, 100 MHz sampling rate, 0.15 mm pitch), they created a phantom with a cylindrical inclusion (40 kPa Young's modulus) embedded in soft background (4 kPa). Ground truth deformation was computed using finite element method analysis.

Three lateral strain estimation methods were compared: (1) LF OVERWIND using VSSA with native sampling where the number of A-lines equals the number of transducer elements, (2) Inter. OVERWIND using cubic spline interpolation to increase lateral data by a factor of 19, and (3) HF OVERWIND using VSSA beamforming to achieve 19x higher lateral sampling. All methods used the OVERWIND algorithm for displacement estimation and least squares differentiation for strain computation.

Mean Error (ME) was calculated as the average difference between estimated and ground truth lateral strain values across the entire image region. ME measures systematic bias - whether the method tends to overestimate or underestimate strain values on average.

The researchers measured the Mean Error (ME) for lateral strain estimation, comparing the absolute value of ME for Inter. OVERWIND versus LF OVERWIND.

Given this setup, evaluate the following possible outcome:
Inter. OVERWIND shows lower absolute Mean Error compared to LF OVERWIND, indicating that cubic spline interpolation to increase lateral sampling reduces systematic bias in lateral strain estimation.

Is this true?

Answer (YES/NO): NO